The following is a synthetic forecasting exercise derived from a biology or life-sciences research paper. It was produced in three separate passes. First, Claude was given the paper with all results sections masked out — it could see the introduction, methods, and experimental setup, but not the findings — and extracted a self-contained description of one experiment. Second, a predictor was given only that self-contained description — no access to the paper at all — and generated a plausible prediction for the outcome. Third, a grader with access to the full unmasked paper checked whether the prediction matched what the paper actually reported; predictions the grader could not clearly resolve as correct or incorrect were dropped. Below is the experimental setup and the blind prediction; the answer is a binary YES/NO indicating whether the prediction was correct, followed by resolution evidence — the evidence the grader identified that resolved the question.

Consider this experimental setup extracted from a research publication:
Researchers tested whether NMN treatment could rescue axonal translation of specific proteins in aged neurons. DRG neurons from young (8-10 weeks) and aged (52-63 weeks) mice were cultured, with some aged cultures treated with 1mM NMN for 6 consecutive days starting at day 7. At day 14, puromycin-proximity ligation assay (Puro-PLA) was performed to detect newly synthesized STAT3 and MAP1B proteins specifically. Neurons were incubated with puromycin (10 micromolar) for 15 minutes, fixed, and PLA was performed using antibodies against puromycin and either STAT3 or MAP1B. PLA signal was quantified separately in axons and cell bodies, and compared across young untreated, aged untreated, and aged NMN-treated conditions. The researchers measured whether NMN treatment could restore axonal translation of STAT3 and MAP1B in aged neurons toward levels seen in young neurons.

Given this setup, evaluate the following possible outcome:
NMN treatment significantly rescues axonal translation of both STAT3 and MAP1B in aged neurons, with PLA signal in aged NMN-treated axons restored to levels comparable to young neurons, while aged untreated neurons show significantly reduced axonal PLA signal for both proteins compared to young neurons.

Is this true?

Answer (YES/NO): NO